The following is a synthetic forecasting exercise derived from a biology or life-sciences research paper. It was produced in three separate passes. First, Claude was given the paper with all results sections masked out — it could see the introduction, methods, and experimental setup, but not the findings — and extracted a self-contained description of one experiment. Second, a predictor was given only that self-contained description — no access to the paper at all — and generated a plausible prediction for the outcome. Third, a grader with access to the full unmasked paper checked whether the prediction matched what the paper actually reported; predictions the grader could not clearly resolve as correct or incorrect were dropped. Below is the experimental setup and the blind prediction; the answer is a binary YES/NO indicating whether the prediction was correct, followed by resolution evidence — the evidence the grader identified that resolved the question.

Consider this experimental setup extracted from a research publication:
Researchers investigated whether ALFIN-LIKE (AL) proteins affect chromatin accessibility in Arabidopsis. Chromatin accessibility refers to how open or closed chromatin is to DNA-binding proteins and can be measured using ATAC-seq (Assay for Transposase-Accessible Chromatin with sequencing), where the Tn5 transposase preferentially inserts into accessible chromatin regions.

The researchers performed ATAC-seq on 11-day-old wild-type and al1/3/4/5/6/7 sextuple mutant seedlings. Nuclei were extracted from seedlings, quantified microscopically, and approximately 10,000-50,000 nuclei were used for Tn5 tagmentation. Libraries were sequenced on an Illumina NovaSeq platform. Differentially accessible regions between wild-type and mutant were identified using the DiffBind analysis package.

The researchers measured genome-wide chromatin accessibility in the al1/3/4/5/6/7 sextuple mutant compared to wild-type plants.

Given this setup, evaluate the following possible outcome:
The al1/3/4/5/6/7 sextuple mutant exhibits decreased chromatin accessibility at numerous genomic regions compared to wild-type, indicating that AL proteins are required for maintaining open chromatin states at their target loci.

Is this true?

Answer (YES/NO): NO